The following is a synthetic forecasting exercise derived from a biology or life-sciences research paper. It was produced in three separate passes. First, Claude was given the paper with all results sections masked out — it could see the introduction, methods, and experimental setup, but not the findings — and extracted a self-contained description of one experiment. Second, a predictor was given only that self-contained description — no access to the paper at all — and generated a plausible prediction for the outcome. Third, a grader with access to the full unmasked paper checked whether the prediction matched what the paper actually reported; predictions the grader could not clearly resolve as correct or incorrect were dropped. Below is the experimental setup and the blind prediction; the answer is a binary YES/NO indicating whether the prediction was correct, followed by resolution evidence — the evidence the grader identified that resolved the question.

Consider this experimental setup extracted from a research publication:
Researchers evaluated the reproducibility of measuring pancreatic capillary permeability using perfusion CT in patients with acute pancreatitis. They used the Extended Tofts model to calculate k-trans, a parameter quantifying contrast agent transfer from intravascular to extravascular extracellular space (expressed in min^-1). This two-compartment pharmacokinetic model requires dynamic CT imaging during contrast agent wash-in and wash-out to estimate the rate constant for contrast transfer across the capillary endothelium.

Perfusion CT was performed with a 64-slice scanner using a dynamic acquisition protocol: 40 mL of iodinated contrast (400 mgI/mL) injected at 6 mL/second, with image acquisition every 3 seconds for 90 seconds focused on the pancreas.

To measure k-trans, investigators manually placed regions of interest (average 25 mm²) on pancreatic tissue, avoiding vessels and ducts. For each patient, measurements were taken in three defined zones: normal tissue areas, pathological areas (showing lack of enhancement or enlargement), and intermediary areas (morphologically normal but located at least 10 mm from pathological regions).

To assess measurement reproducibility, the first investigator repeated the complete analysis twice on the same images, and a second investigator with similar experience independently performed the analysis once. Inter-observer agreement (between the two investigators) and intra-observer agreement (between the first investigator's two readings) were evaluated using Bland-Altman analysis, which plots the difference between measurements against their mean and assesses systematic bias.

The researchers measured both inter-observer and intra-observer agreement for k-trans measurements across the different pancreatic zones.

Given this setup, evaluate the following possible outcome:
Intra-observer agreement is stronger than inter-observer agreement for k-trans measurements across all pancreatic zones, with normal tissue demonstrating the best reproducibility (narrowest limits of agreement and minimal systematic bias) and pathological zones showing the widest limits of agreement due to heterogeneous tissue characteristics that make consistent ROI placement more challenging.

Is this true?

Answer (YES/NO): NO